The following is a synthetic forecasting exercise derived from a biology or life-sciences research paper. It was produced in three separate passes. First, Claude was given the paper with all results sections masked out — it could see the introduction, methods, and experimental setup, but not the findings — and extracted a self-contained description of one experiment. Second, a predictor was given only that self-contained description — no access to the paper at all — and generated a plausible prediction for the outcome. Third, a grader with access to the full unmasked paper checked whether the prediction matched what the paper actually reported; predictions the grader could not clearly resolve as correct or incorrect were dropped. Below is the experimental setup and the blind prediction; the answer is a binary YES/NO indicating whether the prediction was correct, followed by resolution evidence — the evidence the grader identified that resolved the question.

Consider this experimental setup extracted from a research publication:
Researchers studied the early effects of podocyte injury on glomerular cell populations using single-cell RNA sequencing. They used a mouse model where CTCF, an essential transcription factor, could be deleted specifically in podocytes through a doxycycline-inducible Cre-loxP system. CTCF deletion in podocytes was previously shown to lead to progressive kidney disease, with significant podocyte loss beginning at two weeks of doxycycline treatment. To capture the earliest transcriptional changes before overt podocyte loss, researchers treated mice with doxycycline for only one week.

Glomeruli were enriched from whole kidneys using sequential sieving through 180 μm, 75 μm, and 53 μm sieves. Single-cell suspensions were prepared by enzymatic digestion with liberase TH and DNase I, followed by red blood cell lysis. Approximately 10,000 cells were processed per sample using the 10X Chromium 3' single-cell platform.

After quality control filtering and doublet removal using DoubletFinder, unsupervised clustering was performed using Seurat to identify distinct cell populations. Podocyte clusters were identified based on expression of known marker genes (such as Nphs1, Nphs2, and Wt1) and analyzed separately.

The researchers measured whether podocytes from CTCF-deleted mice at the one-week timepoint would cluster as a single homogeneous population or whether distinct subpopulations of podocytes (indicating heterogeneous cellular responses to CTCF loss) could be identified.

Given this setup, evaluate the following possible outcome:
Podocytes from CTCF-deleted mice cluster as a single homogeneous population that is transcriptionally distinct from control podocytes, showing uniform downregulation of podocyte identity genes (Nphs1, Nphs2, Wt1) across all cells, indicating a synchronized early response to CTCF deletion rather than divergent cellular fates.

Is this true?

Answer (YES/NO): NO